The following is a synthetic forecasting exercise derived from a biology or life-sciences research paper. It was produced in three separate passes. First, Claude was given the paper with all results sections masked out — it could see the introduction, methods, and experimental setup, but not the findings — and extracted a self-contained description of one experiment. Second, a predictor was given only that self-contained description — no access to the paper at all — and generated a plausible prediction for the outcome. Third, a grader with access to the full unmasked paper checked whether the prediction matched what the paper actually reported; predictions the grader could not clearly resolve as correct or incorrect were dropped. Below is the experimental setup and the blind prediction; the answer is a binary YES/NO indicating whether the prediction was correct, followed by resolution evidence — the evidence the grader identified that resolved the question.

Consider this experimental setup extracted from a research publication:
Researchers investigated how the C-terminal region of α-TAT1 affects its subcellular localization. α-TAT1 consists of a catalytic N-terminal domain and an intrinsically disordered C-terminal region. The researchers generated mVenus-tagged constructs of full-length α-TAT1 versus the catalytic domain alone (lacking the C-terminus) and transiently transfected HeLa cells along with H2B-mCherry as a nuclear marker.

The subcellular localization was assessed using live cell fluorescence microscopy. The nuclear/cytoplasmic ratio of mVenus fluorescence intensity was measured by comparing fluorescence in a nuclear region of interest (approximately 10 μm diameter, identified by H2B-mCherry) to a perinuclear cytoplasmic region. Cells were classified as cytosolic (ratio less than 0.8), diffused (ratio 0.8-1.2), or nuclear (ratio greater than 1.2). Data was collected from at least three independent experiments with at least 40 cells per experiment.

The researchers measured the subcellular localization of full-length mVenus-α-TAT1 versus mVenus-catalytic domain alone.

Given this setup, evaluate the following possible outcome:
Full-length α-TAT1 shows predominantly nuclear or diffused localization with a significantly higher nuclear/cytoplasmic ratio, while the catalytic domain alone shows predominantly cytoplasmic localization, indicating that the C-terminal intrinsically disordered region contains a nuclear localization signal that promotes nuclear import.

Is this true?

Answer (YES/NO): NO